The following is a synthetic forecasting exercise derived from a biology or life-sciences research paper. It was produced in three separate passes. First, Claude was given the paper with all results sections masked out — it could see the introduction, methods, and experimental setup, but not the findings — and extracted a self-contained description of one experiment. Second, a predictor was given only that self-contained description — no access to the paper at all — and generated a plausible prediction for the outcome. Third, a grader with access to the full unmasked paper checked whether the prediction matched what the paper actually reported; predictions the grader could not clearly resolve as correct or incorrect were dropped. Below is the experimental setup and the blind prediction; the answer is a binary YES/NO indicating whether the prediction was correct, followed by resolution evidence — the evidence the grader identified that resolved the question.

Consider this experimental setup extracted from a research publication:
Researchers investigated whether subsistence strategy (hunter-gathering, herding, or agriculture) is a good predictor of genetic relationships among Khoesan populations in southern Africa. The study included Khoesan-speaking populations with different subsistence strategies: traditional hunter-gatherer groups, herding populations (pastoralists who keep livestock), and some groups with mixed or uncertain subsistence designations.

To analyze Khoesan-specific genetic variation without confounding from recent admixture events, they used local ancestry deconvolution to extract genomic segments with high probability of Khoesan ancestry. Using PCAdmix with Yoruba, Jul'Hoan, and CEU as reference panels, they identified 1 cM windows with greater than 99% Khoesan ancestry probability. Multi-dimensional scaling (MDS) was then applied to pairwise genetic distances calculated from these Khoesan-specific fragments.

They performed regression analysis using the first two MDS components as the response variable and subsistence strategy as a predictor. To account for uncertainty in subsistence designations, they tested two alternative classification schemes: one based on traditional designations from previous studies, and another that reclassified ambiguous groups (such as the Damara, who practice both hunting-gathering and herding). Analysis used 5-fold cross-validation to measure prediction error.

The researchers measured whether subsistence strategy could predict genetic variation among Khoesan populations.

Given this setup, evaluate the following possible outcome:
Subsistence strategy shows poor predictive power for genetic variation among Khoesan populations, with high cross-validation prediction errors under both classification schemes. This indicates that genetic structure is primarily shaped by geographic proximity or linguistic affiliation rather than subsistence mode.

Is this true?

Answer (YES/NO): NO